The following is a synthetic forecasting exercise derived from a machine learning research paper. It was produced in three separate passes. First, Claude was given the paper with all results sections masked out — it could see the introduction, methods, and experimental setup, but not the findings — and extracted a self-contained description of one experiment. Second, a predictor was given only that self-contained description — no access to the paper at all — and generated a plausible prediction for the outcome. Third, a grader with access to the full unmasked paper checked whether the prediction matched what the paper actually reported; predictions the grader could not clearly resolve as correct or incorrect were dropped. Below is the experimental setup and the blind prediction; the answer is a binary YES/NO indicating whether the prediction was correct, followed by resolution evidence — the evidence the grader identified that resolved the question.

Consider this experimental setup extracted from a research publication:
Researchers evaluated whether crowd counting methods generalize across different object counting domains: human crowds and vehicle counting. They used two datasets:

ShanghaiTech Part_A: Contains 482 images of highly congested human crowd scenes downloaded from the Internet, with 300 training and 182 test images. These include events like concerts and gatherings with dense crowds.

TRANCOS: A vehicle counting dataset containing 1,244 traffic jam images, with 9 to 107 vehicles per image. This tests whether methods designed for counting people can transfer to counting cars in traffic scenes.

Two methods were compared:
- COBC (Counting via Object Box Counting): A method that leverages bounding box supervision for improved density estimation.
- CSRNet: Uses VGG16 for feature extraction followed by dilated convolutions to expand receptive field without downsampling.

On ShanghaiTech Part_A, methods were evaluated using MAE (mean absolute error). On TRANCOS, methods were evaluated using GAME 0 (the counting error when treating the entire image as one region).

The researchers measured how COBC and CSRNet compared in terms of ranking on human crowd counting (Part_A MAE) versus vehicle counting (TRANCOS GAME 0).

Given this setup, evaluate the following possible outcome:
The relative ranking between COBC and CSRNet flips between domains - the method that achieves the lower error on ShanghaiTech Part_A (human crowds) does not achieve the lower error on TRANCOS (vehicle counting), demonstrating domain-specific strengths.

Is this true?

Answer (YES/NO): NO